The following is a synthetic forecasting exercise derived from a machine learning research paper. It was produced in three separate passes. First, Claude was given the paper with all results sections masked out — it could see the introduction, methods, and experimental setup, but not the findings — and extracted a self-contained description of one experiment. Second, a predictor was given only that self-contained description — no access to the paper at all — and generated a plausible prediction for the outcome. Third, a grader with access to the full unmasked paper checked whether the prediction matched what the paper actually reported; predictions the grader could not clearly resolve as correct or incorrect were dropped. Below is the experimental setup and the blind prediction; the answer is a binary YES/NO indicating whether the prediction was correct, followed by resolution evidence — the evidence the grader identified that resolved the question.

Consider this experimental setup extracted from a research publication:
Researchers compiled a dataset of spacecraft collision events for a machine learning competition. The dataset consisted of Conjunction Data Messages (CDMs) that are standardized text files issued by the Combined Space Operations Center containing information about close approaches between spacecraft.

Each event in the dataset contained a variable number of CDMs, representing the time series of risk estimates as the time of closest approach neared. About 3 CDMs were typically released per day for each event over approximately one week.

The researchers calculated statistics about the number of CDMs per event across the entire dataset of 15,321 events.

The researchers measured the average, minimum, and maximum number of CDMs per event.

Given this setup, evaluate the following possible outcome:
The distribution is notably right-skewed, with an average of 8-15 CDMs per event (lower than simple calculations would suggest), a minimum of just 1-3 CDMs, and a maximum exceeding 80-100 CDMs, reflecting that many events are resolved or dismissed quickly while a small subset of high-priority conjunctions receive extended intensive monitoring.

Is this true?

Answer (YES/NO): NO